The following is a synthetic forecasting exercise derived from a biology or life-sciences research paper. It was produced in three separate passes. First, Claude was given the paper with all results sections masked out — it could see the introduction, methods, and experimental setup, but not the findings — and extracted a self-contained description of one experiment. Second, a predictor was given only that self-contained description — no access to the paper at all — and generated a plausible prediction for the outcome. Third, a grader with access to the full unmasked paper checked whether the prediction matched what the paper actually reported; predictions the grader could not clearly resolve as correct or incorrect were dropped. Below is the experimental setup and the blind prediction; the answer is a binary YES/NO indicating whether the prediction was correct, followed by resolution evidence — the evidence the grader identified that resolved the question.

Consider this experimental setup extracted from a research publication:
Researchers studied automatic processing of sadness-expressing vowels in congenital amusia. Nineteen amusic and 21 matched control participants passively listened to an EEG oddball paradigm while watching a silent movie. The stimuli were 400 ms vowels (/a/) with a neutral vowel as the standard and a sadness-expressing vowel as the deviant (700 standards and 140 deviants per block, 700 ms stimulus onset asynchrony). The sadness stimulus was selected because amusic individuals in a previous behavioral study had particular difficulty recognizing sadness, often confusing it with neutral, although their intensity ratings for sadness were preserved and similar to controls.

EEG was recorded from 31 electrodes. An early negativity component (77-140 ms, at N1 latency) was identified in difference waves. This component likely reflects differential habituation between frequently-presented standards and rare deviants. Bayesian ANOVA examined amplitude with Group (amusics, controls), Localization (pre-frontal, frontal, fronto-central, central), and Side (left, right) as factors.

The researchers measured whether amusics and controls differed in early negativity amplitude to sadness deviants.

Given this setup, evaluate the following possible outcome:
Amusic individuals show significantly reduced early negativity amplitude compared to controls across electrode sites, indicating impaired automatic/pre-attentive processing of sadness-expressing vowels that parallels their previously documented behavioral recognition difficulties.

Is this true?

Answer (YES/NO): NO